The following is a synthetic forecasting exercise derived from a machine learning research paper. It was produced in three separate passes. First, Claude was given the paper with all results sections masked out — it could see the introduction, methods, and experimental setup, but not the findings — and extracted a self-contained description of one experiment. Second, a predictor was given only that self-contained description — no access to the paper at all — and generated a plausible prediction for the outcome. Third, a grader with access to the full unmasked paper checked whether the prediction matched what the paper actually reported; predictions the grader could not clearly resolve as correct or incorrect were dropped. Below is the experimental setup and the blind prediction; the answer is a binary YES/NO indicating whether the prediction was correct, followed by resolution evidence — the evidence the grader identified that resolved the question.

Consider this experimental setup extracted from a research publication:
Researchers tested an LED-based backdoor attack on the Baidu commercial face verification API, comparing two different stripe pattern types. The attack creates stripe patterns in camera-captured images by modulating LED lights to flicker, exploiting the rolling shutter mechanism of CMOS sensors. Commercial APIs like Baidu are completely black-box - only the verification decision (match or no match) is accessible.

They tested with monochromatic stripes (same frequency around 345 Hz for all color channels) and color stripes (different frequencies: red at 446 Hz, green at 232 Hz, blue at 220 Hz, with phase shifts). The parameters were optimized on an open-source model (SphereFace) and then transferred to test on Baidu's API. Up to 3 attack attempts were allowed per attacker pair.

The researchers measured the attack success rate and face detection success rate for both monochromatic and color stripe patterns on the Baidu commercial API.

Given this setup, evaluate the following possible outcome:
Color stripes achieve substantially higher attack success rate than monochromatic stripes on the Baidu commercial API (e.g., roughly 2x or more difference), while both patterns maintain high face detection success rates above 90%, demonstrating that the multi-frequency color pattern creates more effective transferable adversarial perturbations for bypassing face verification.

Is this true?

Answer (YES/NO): NO